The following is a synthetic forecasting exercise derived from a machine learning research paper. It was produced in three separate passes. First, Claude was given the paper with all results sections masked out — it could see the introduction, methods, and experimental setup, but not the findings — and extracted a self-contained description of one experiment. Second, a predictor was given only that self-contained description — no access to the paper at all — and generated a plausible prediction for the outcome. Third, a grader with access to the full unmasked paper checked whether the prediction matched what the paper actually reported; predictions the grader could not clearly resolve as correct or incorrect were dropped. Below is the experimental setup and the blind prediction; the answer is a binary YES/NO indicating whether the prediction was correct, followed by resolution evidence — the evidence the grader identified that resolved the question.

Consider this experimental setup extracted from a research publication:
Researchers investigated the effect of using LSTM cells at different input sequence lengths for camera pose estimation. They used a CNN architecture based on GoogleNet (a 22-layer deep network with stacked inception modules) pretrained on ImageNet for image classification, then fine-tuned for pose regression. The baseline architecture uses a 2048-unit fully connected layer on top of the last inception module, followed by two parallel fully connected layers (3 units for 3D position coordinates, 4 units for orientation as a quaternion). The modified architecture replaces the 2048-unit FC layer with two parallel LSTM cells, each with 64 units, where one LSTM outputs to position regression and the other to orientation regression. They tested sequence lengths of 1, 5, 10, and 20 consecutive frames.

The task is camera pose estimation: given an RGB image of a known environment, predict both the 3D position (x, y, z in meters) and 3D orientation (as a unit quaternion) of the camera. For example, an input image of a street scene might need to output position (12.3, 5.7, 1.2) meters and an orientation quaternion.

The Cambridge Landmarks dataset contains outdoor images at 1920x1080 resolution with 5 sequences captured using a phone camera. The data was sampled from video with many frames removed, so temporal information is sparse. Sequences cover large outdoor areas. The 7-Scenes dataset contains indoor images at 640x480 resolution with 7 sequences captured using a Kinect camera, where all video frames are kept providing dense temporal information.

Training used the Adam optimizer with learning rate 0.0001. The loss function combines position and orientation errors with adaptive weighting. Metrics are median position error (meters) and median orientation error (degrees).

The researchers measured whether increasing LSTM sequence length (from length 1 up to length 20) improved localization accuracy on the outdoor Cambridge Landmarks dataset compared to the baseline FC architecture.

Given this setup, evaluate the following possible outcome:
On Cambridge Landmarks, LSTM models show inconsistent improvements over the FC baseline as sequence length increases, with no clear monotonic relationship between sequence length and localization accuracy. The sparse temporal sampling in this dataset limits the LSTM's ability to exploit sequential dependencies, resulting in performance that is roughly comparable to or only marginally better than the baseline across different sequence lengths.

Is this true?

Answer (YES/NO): NO